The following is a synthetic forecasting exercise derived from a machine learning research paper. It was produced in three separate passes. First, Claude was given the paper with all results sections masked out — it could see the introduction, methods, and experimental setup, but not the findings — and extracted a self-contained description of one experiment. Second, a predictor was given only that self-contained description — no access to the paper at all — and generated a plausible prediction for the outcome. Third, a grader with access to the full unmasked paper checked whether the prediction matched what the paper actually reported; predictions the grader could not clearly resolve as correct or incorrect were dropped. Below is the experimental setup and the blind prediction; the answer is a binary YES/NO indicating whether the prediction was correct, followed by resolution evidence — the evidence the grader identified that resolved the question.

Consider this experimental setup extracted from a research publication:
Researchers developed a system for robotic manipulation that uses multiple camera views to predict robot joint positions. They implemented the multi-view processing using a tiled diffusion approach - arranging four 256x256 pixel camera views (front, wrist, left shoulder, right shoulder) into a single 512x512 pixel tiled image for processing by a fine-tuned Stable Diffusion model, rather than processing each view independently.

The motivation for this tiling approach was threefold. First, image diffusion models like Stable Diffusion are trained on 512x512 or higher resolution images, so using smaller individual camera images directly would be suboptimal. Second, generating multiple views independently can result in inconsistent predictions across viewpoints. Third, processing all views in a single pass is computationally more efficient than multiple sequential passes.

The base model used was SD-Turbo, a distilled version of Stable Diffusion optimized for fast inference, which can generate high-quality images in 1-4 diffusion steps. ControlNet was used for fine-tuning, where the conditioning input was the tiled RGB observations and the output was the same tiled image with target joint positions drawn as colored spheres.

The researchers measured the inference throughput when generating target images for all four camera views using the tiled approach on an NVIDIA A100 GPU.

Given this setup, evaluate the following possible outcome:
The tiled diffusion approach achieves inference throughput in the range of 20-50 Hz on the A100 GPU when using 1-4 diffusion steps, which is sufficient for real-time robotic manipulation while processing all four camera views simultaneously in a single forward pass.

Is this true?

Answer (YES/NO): NO